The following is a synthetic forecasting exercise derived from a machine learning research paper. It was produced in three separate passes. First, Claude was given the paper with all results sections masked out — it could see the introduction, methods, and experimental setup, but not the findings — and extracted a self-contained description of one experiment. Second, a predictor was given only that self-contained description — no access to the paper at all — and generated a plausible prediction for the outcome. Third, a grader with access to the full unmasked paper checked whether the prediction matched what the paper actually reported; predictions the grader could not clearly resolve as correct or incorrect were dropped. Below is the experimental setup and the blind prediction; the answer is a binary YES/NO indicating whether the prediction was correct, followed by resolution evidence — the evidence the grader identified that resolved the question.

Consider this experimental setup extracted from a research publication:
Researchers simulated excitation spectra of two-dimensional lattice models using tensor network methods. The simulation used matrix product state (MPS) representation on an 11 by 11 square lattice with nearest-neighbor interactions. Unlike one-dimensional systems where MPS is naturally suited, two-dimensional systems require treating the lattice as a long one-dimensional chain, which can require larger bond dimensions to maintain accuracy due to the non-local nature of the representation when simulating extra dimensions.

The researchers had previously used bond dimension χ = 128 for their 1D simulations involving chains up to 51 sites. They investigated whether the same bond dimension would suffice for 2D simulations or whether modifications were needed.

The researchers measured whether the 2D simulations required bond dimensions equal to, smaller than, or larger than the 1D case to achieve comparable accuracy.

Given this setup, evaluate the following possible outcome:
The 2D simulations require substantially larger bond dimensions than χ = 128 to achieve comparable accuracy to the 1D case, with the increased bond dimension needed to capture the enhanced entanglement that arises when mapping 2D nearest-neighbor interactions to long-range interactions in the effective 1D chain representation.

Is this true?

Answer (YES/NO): NO